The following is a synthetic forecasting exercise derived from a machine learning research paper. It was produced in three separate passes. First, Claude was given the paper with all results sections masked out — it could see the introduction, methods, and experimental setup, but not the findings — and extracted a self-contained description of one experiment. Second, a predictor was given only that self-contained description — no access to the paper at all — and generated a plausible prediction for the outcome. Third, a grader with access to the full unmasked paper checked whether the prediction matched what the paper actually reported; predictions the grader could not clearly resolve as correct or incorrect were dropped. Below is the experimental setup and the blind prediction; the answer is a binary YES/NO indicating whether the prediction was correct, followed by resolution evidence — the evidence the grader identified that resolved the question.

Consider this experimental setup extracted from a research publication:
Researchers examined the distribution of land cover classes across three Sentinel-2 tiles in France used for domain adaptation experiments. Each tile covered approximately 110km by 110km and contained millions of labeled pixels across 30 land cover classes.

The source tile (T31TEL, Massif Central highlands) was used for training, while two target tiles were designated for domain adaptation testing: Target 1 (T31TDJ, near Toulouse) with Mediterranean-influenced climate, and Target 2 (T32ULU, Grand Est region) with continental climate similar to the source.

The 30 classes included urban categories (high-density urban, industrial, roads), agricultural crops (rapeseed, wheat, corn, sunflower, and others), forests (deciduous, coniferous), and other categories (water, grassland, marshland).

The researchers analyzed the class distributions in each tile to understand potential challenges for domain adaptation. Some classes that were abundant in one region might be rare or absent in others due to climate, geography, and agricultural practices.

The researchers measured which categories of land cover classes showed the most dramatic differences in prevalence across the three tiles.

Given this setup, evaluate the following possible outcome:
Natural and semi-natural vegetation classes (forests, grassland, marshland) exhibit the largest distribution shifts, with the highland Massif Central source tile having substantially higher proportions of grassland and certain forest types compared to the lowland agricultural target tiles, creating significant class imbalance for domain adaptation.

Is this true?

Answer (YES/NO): NO